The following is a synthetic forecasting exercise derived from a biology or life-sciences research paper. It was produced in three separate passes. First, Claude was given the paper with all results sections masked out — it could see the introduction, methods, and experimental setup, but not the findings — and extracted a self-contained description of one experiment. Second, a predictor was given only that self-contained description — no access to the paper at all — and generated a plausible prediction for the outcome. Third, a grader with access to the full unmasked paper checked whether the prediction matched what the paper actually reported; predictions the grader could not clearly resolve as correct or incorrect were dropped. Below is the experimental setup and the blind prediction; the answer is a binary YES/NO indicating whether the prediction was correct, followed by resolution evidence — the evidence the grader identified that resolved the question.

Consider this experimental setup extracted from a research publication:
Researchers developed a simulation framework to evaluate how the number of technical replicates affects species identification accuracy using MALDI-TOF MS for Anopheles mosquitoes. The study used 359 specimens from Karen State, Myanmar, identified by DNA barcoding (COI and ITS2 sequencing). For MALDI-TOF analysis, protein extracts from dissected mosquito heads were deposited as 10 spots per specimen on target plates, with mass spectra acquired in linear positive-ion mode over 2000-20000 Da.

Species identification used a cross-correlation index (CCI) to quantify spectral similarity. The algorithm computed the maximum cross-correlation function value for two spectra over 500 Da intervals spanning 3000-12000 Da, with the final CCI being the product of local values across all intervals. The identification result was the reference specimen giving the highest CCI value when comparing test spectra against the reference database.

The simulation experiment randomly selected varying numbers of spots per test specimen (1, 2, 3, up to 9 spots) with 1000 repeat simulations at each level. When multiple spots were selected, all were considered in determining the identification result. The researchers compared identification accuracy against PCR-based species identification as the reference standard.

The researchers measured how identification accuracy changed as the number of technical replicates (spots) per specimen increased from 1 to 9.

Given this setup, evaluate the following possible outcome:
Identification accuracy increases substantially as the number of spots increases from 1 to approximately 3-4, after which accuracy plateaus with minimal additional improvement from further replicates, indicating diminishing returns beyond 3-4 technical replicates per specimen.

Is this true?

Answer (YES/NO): NO